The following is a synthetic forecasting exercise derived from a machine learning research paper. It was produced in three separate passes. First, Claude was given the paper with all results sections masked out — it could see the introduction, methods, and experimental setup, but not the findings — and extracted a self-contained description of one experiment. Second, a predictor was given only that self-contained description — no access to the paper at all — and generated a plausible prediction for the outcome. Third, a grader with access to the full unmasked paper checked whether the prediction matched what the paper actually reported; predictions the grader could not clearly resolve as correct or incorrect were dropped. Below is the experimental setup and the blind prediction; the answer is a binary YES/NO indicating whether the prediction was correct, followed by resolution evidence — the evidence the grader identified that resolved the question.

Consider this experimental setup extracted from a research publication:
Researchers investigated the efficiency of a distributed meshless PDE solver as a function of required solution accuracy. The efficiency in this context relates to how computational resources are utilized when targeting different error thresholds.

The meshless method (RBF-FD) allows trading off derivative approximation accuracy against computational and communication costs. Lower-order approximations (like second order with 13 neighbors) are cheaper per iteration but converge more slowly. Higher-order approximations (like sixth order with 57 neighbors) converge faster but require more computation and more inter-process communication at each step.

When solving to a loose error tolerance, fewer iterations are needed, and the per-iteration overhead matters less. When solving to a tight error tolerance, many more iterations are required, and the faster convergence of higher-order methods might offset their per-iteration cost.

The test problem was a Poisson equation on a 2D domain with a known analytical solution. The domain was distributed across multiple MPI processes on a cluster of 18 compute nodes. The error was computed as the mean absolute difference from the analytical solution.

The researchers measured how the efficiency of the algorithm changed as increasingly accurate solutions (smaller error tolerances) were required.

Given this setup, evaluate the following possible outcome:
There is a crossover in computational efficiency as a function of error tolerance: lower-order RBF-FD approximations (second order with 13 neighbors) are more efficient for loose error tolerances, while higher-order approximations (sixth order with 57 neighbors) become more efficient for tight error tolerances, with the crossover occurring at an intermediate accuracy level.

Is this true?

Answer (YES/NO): NO